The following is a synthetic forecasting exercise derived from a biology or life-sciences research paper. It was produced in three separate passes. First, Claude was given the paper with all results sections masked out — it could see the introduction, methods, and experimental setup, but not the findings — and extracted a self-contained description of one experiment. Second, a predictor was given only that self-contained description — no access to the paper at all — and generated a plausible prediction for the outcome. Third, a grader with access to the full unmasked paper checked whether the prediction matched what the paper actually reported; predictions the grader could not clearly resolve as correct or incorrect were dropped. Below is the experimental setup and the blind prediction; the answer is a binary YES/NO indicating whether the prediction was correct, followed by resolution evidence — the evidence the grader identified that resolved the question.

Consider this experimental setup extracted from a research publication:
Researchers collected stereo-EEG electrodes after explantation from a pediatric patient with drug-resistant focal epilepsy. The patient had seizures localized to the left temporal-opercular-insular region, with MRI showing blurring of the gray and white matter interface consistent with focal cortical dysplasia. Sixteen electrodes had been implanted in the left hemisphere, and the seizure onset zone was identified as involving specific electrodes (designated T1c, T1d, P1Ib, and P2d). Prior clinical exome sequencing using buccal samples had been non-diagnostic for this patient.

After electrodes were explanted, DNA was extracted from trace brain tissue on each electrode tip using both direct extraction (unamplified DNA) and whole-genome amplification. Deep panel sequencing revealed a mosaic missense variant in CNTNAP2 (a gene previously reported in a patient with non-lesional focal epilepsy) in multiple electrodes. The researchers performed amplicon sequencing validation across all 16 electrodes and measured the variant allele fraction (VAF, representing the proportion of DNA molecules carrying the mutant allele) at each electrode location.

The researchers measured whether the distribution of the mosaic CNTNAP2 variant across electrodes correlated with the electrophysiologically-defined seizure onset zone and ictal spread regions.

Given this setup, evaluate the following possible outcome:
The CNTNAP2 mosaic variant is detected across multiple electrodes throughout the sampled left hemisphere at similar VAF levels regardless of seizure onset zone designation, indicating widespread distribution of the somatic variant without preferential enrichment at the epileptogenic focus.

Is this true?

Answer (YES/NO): NO